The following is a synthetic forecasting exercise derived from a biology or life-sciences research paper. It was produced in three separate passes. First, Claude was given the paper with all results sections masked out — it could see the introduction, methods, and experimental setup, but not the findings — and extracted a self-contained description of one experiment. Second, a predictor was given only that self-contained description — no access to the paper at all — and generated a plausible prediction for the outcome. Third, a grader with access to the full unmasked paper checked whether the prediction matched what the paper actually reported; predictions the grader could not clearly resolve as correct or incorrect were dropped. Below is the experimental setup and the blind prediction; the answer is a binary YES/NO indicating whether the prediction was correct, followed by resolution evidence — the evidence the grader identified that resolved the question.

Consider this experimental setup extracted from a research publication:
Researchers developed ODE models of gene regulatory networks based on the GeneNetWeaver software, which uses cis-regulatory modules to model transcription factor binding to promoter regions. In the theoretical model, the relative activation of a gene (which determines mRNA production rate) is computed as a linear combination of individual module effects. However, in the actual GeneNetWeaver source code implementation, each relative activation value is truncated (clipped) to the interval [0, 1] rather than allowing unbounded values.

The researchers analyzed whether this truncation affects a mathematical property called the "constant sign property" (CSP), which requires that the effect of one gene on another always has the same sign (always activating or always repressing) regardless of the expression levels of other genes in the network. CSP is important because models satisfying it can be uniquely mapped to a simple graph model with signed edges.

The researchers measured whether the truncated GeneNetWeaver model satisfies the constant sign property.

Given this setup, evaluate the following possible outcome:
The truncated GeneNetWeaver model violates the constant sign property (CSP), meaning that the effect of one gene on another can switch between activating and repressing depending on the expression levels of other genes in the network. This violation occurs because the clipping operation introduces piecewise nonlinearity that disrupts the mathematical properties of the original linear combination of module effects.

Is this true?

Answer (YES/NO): YES